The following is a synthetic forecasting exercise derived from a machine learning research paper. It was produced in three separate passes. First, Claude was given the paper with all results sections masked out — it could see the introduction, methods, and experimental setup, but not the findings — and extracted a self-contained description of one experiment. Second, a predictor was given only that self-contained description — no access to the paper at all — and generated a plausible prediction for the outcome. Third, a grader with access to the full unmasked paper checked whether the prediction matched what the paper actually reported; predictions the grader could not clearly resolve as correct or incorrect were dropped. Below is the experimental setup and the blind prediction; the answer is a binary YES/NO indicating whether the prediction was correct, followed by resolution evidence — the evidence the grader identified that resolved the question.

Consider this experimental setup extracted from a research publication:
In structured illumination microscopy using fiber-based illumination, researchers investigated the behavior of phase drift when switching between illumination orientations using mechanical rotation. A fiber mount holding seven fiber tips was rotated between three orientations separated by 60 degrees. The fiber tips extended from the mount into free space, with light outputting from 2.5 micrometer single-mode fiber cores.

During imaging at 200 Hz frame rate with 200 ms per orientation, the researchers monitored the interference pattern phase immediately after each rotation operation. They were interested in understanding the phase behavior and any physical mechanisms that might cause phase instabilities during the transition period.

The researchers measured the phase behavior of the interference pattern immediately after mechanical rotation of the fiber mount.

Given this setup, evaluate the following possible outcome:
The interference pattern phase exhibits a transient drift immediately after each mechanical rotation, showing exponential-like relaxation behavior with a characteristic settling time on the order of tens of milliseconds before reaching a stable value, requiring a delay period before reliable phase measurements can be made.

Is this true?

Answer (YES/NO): NO